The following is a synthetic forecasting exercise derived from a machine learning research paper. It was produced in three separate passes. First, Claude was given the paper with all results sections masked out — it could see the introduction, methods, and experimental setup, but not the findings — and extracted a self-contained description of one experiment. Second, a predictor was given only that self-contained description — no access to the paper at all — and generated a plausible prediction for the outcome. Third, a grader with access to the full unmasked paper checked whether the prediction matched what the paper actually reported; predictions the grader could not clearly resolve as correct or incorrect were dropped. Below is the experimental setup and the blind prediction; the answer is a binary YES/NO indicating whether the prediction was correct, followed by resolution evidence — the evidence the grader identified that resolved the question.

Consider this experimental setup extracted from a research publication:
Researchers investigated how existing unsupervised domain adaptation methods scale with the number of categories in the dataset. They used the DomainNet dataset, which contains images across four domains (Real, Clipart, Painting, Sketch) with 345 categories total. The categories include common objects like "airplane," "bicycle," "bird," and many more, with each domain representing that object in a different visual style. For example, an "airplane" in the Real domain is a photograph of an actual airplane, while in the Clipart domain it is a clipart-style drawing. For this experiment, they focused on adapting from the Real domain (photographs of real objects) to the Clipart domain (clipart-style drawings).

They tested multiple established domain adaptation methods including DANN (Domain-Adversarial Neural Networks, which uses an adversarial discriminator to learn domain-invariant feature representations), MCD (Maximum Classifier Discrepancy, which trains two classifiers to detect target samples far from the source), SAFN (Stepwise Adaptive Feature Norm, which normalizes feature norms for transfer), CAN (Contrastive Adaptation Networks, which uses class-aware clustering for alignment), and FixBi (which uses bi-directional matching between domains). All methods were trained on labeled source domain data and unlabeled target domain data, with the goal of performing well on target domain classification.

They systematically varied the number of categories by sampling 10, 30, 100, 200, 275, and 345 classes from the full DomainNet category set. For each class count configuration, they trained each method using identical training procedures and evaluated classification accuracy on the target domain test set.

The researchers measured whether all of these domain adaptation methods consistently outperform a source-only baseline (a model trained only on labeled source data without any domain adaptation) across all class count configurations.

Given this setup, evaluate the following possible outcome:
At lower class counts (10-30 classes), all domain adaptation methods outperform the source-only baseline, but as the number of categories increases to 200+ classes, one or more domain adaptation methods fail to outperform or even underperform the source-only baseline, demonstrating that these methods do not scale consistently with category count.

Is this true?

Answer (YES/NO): YES